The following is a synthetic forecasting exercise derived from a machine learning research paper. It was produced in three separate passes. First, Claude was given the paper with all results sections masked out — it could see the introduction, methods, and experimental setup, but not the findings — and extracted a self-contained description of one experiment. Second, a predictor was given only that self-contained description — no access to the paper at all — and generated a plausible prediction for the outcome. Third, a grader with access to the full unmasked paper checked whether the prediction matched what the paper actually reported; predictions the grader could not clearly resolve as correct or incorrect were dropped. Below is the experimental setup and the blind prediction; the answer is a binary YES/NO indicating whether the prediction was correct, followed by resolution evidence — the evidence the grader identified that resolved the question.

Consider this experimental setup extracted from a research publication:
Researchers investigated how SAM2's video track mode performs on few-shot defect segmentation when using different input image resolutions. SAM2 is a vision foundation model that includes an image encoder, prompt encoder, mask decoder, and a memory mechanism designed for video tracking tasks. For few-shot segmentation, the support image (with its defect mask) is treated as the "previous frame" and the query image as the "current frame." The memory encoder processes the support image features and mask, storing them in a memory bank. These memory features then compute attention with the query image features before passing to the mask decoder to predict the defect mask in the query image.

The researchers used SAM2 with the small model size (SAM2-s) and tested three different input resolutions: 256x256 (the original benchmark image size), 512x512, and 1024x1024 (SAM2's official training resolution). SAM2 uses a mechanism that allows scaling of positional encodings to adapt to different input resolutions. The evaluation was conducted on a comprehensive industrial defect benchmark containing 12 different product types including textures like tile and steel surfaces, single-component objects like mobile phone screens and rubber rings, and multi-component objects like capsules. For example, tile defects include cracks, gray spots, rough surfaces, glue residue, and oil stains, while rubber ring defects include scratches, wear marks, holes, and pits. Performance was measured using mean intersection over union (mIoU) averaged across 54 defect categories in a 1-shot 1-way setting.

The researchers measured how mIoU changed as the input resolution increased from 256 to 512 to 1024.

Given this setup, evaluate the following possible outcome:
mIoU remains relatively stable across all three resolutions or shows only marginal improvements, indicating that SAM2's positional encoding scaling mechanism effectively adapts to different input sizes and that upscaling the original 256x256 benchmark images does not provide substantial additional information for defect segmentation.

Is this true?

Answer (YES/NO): NO